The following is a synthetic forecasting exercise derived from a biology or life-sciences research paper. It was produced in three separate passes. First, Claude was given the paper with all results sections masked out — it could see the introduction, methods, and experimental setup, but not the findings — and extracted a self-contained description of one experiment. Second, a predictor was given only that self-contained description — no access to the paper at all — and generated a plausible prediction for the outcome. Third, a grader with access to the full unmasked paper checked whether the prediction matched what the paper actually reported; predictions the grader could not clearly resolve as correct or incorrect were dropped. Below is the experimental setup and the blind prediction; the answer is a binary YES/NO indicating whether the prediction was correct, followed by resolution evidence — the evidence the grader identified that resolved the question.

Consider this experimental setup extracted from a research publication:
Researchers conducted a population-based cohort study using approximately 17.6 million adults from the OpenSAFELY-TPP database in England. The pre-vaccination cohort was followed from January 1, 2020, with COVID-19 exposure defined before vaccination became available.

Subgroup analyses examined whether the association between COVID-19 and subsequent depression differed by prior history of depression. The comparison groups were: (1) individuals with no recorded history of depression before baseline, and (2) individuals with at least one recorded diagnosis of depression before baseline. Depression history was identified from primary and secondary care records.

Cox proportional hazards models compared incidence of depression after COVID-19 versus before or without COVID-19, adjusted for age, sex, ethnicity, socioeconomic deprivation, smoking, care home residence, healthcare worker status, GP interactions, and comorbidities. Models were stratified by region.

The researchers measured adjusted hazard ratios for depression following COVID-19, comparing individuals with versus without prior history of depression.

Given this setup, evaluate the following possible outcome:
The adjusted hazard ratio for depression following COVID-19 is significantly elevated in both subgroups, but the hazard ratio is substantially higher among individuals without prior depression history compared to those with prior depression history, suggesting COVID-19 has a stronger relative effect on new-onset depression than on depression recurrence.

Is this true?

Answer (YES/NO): NO